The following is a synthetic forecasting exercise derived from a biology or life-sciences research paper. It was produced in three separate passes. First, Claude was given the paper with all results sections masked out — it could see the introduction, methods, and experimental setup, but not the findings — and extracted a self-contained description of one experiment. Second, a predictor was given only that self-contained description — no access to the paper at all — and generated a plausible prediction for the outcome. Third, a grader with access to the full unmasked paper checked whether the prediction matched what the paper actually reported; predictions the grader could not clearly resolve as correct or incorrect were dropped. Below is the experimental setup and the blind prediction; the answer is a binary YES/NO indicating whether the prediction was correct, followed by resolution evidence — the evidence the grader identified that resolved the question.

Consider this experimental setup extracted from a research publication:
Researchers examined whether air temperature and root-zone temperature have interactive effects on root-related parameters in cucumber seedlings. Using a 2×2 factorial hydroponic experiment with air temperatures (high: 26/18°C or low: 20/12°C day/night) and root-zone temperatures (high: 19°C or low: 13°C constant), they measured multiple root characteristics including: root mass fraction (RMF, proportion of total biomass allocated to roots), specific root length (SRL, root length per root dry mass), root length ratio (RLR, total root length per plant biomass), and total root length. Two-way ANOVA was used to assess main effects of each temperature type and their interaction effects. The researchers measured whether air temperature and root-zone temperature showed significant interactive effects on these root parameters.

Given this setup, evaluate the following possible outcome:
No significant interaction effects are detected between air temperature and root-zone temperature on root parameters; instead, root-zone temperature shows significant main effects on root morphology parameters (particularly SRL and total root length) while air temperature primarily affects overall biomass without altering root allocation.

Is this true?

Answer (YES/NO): NO